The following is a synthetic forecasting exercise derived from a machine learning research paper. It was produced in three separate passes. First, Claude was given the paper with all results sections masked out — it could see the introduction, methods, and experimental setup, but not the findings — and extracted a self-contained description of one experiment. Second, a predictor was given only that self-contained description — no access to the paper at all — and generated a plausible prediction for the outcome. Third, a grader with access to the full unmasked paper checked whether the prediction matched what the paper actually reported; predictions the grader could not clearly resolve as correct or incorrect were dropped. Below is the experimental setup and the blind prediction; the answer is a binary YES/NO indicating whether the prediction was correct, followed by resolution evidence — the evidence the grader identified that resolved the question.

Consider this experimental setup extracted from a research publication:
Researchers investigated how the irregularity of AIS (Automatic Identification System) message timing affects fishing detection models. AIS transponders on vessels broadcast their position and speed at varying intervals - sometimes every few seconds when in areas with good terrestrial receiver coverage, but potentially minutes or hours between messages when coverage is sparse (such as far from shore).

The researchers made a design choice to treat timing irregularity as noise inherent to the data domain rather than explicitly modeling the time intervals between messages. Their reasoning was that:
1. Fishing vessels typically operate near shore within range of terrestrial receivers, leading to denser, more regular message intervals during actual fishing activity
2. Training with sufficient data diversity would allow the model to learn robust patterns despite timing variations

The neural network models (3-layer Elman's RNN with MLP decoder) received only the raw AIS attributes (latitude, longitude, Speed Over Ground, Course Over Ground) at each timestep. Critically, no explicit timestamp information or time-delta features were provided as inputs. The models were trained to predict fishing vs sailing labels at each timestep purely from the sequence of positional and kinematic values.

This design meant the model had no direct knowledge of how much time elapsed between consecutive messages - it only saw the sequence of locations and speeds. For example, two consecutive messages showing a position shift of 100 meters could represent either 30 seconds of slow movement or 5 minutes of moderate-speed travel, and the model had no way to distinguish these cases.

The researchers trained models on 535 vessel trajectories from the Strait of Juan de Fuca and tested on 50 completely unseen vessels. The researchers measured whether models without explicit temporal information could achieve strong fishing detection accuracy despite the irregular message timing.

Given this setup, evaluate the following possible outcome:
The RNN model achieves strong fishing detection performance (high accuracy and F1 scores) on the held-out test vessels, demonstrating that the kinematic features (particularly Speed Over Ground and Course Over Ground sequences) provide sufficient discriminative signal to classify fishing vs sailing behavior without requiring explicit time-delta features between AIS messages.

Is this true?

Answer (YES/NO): YES